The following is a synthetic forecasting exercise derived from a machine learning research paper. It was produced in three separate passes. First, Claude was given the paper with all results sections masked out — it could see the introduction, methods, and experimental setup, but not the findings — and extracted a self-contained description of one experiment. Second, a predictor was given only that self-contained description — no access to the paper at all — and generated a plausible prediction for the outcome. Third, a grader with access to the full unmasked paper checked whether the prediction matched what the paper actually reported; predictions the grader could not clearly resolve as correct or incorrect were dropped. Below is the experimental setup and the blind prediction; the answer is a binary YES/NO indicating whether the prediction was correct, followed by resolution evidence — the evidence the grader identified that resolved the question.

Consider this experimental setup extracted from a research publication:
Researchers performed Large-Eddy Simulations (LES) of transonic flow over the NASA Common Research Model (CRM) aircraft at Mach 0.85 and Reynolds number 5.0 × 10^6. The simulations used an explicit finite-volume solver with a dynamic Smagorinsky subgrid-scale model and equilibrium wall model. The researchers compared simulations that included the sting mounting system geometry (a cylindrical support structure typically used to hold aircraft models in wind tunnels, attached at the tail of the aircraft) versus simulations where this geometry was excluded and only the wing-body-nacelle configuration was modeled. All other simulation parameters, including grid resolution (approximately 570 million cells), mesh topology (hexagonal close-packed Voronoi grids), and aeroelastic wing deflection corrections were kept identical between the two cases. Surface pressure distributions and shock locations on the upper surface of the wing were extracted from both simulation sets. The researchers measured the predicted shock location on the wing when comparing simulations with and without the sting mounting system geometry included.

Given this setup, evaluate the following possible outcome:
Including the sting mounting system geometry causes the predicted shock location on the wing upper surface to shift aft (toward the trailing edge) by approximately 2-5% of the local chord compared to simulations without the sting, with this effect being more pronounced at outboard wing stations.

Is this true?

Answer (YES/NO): NO